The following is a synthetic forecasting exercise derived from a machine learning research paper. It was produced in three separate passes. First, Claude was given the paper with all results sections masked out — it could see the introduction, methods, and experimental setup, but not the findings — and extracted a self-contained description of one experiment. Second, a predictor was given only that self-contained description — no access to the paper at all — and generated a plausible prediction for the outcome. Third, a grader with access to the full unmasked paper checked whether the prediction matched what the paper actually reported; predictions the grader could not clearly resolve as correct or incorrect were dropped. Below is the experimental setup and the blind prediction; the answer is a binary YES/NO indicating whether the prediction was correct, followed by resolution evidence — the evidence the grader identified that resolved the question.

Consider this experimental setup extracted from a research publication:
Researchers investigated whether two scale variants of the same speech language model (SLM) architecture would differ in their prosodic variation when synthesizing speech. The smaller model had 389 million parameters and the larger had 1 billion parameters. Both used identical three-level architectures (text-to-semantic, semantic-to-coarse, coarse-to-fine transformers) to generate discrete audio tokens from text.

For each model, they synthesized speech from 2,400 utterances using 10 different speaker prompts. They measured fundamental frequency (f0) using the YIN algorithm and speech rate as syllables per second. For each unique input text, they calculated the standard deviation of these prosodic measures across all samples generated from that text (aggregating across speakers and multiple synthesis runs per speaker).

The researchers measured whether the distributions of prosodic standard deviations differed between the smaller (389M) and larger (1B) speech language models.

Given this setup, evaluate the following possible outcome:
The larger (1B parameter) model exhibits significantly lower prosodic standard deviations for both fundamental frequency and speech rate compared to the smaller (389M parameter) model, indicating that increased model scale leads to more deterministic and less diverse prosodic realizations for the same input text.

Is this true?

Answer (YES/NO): NO